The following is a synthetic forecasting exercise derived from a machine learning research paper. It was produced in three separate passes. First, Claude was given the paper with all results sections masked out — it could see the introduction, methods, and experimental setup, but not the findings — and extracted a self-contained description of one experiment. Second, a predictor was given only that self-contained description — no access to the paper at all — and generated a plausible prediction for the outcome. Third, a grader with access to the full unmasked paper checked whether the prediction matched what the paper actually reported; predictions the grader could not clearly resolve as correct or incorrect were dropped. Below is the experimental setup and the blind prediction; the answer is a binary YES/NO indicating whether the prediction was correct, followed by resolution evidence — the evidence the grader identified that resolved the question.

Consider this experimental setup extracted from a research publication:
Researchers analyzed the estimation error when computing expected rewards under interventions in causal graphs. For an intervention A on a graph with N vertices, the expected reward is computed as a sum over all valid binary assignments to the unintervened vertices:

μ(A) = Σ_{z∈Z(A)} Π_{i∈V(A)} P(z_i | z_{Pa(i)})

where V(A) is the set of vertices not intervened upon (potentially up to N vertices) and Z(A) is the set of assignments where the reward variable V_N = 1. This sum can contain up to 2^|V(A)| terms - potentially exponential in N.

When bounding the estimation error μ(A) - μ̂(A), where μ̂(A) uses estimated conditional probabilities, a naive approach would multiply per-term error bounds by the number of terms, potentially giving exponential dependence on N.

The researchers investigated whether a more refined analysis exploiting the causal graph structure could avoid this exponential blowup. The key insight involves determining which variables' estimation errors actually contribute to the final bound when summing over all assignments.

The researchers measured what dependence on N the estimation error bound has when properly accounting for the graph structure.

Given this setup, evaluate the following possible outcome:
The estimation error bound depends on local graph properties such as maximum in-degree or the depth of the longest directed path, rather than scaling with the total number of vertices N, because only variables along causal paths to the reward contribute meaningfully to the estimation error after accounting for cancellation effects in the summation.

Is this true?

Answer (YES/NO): NO